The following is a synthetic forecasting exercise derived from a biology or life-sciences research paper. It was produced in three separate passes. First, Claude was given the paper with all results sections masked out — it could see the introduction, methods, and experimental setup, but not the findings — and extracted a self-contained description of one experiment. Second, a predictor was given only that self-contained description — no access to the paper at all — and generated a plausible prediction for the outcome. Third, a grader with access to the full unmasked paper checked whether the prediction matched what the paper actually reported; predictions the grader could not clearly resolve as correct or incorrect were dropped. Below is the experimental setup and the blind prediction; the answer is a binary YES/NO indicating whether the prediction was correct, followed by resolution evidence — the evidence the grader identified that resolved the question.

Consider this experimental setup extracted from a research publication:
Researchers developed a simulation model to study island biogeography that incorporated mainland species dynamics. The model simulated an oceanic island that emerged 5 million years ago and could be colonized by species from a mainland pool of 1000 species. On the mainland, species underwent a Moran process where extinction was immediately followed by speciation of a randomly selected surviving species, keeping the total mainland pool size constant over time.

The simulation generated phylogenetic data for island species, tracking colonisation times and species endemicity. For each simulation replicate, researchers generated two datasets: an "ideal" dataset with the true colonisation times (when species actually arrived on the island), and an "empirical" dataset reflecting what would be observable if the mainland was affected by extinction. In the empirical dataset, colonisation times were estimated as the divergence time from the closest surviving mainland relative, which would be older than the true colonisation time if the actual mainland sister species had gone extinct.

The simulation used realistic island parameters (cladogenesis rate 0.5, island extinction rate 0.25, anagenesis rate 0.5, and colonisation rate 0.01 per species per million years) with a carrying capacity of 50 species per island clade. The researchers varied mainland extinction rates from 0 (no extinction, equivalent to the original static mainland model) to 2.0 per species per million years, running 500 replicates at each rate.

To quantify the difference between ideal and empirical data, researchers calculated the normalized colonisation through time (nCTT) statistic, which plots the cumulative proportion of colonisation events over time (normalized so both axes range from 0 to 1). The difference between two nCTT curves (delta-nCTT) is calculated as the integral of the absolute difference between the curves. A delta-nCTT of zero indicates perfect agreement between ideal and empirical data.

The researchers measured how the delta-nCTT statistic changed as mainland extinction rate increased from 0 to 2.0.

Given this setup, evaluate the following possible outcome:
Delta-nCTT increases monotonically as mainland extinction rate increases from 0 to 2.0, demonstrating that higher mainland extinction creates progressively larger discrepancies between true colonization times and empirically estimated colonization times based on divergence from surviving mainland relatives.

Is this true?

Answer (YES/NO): NO